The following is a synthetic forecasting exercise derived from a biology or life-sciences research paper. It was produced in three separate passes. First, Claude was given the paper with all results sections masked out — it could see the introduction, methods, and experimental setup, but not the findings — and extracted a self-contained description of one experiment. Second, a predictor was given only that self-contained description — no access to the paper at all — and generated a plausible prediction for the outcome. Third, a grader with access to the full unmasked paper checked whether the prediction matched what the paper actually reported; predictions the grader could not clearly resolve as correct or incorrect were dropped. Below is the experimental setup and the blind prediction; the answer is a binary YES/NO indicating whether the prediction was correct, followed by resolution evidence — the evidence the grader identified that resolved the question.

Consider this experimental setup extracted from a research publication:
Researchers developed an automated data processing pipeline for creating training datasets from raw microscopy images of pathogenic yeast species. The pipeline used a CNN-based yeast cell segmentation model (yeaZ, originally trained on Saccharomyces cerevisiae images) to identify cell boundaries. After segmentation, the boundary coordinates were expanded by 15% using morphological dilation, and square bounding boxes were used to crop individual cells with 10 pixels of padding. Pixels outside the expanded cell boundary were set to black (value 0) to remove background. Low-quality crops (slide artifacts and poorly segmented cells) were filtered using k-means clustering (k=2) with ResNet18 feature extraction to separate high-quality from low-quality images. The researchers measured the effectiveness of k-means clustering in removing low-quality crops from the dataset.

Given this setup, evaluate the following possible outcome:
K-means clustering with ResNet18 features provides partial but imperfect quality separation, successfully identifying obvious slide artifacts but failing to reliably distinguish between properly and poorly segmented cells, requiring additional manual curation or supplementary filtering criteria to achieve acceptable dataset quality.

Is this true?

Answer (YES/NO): NO